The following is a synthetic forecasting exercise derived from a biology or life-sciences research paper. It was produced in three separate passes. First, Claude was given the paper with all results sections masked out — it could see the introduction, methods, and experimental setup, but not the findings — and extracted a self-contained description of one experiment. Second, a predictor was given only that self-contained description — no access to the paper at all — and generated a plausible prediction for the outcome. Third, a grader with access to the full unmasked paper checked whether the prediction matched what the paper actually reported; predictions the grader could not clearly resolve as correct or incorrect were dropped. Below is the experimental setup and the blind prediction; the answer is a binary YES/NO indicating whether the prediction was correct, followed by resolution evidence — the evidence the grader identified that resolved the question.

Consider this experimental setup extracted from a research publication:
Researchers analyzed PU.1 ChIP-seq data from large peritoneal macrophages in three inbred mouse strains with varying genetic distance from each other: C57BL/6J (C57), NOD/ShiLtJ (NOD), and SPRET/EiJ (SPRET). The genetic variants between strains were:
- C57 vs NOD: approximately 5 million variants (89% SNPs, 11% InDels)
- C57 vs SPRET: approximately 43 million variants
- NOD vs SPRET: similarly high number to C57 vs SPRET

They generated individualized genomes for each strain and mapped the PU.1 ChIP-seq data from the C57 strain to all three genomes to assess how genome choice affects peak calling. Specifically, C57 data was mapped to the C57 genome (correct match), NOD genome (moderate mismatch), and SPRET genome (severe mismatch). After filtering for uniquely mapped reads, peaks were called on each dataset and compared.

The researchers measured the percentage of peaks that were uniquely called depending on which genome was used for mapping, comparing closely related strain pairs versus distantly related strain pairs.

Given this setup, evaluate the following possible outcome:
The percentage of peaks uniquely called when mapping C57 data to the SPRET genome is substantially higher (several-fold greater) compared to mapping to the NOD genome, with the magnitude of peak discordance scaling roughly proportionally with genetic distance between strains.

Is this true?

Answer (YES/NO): YES